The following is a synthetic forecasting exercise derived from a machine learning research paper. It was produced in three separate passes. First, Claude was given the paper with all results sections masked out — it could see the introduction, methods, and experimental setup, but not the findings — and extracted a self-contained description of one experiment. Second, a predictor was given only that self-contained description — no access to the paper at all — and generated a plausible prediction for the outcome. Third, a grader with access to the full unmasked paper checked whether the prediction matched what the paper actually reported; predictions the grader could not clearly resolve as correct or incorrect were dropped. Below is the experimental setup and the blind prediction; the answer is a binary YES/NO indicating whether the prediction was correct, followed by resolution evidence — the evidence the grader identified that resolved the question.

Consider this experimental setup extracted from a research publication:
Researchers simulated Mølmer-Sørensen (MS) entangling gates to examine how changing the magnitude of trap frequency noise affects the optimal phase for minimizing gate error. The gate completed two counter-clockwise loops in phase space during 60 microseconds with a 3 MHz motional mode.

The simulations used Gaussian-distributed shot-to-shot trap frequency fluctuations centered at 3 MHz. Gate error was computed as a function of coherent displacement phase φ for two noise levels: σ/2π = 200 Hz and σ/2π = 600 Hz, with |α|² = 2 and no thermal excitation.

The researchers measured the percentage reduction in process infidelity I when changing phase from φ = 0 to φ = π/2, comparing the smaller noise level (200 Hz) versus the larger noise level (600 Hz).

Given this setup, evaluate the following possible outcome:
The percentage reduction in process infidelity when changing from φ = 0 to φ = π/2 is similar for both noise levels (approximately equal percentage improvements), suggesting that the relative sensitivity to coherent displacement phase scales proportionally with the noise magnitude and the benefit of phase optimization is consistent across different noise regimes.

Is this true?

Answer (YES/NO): NO